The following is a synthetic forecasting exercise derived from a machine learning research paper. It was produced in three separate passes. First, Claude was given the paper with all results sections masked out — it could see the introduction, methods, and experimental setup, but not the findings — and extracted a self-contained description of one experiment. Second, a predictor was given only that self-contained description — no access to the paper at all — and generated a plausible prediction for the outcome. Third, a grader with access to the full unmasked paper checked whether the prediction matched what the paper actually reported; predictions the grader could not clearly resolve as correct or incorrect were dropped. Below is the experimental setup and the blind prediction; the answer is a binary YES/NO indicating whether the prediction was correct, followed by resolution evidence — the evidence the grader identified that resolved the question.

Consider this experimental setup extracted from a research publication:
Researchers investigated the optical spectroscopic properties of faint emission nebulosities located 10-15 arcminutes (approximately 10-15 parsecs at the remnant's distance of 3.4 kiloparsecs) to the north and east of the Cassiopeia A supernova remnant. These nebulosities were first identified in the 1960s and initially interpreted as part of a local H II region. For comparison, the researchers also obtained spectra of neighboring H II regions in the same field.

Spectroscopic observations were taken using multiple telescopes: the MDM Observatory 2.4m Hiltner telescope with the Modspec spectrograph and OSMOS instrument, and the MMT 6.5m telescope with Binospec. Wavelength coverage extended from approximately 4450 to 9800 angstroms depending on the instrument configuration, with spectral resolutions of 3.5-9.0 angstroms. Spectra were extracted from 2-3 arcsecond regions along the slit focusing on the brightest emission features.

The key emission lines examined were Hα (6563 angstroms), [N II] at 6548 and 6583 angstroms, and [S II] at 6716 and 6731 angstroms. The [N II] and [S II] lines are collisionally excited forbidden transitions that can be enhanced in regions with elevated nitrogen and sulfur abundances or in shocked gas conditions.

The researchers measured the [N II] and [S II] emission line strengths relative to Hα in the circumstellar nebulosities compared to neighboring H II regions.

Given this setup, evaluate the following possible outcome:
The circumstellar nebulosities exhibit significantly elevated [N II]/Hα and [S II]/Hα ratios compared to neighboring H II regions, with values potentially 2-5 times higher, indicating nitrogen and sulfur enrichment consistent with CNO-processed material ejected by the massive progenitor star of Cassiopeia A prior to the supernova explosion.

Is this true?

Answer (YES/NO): NO